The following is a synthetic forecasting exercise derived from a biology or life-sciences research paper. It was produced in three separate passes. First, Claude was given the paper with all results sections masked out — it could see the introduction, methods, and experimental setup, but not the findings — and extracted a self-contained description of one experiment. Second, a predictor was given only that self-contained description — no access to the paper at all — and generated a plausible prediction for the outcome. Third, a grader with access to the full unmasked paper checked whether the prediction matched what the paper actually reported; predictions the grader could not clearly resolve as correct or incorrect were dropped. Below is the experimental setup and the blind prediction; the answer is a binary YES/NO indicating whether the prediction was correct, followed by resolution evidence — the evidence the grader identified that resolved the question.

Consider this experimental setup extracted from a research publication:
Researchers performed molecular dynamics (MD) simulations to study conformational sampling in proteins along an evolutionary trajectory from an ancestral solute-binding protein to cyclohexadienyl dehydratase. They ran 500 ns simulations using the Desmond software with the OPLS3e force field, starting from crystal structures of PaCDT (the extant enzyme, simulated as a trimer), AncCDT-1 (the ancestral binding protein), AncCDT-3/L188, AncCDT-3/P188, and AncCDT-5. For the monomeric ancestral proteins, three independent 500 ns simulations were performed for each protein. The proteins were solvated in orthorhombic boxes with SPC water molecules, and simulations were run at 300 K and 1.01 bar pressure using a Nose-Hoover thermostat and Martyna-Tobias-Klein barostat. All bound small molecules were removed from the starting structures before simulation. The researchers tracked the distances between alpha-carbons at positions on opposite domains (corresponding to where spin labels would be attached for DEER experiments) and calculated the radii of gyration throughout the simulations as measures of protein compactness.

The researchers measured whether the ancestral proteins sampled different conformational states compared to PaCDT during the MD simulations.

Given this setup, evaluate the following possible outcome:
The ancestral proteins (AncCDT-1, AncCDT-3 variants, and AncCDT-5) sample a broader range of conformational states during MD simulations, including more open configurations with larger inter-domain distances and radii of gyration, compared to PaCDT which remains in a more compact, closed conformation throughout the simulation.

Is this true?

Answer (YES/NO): NO